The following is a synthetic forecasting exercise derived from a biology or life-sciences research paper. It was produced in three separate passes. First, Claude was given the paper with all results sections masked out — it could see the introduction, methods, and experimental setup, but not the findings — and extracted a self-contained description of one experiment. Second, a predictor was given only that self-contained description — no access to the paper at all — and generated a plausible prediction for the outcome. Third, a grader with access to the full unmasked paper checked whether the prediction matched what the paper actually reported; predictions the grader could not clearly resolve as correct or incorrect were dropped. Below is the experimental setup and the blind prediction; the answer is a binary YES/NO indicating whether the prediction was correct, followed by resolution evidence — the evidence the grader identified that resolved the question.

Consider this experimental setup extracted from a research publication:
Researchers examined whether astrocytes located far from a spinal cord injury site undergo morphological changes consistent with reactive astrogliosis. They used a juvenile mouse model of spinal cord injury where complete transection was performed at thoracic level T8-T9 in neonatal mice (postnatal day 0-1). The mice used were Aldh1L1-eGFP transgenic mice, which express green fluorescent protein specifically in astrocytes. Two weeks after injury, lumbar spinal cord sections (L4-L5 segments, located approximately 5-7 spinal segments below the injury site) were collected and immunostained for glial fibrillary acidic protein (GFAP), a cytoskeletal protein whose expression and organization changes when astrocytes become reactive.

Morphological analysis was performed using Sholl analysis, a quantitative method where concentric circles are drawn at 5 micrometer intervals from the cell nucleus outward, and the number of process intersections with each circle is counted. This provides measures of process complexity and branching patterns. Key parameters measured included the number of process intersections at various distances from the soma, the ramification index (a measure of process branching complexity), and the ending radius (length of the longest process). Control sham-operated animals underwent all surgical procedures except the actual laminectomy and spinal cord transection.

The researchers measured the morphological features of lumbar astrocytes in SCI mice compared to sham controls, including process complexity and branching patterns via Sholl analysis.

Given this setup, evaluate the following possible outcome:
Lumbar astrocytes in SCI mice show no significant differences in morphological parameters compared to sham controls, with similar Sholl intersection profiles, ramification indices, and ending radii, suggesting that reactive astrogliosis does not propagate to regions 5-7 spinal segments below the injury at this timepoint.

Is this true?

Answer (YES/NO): NO